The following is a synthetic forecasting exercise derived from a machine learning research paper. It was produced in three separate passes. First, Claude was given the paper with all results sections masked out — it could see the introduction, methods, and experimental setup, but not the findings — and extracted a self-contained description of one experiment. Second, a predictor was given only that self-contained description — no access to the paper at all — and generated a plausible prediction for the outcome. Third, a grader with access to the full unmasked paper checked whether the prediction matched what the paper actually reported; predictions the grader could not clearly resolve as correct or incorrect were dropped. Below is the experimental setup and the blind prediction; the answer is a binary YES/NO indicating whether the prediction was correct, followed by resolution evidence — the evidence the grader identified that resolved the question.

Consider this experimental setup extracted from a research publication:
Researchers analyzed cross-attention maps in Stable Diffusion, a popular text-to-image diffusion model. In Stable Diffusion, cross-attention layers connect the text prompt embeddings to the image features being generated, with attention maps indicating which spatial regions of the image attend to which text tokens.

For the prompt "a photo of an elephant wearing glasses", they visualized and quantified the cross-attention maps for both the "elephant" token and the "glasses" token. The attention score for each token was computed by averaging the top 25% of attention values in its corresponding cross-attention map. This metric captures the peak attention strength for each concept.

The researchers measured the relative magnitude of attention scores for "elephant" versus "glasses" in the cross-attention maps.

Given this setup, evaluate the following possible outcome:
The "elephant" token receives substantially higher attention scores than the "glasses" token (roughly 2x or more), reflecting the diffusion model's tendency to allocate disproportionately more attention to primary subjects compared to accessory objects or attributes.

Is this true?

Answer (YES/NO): YES